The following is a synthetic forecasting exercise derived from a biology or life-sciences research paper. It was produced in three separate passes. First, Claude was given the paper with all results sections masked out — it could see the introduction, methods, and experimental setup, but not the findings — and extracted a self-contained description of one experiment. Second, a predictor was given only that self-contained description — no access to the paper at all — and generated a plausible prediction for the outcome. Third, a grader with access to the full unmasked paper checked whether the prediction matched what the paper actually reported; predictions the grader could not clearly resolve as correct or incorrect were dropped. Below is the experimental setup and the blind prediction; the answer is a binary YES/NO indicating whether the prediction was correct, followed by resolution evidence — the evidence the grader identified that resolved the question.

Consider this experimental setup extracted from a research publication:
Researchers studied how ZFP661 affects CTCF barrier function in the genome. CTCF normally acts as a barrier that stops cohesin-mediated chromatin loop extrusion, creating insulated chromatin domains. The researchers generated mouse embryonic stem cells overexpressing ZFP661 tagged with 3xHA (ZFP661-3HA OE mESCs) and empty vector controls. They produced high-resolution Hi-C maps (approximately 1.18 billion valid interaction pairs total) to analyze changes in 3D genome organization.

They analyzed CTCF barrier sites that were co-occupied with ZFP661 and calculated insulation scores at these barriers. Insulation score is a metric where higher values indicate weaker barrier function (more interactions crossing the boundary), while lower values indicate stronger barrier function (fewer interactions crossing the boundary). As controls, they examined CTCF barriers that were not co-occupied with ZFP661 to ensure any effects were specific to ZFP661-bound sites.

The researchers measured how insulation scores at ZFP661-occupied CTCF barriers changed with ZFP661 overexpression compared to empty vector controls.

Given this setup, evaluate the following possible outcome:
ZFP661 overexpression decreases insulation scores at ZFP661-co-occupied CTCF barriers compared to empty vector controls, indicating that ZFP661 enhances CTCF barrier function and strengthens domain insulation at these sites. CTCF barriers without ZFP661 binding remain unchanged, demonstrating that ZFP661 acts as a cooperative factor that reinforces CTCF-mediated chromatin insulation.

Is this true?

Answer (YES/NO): NO